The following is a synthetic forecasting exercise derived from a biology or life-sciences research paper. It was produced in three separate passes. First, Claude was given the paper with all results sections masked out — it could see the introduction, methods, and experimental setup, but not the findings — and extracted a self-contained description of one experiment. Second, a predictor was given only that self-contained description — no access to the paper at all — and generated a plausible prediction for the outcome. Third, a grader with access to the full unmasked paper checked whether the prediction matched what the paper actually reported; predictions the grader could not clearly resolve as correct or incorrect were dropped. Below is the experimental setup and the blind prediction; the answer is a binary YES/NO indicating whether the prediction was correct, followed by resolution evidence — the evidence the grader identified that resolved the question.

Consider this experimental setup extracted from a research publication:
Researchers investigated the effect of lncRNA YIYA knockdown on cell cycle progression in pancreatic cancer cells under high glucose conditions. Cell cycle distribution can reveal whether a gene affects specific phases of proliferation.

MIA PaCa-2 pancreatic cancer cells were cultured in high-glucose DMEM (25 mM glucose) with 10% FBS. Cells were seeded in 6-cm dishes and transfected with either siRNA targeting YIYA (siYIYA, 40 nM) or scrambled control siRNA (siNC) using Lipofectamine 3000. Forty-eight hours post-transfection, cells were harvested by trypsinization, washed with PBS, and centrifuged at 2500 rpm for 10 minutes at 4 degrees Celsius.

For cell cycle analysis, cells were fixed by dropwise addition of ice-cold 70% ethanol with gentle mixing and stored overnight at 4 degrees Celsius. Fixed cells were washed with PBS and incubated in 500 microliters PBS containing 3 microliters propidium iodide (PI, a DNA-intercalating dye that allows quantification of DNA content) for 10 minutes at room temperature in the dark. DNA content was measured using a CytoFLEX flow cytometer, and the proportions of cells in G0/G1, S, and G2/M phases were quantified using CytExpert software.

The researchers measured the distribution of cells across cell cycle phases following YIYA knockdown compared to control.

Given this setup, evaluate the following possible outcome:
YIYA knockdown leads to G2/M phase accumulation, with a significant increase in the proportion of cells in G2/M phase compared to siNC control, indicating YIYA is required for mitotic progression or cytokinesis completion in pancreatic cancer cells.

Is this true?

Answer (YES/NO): NO